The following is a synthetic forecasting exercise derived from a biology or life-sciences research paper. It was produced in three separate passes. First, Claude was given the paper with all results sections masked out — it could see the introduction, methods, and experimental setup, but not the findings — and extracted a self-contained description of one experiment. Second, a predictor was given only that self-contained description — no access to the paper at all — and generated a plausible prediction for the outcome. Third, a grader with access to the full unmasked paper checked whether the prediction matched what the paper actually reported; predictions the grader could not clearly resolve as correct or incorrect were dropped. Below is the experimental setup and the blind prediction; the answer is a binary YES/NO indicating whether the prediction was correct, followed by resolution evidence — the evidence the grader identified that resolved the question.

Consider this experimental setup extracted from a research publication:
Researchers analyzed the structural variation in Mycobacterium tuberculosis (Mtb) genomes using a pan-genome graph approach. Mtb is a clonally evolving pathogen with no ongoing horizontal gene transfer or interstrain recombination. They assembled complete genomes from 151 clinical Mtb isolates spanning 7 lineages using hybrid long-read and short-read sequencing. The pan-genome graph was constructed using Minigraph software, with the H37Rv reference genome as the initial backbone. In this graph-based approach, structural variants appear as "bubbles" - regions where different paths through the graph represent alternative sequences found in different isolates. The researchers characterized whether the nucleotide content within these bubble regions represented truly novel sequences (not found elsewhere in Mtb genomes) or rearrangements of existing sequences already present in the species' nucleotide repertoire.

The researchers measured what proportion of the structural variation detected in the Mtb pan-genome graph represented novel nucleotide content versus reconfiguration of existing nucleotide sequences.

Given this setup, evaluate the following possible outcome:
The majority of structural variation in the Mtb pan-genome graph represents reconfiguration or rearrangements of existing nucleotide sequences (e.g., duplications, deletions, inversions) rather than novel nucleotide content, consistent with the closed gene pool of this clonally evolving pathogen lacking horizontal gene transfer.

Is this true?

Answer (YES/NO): YES